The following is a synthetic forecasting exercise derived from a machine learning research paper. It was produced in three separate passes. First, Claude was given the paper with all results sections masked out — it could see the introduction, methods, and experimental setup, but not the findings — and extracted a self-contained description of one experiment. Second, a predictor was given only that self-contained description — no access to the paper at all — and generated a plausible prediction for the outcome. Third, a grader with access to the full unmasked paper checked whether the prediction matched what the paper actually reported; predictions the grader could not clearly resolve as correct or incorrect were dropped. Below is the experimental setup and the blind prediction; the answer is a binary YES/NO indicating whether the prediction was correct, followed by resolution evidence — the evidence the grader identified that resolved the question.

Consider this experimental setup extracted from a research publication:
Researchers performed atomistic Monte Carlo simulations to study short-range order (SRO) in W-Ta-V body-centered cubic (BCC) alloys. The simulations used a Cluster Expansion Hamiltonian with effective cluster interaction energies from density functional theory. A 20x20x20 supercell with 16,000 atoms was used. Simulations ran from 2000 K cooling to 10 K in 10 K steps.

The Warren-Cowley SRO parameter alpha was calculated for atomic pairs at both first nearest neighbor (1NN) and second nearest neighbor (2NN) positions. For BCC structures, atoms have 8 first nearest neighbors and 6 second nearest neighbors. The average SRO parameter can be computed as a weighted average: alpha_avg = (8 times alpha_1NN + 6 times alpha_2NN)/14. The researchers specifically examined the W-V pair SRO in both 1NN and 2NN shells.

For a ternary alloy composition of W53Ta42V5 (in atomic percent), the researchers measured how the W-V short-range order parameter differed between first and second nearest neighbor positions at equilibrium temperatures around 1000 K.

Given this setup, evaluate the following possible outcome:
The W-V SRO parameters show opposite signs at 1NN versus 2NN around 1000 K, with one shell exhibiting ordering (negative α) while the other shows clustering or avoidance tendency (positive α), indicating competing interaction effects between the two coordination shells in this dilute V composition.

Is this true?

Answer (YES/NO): YES